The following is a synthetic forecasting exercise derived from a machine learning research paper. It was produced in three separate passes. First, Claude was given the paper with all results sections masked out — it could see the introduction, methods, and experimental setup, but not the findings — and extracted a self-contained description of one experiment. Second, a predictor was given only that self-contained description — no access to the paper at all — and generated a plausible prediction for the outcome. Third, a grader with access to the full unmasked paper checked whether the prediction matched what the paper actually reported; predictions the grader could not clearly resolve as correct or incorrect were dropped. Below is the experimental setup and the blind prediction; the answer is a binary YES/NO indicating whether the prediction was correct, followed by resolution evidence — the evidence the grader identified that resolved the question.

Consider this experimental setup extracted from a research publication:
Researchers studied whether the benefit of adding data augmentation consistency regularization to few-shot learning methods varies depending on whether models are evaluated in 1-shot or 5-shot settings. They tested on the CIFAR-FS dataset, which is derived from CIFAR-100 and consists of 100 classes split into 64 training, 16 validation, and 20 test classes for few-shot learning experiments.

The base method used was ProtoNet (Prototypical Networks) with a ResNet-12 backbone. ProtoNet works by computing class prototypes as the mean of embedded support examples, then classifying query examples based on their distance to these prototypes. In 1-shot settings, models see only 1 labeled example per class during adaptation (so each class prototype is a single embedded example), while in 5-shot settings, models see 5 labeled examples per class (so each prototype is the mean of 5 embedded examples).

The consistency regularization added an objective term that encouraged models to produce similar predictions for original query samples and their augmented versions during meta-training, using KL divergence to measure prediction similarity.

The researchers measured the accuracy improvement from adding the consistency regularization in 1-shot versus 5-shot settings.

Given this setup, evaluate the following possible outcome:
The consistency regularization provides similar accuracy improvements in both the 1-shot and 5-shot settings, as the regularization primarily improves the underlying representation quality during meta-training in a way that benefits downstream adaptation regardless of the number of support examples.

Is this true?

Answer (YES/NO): NO